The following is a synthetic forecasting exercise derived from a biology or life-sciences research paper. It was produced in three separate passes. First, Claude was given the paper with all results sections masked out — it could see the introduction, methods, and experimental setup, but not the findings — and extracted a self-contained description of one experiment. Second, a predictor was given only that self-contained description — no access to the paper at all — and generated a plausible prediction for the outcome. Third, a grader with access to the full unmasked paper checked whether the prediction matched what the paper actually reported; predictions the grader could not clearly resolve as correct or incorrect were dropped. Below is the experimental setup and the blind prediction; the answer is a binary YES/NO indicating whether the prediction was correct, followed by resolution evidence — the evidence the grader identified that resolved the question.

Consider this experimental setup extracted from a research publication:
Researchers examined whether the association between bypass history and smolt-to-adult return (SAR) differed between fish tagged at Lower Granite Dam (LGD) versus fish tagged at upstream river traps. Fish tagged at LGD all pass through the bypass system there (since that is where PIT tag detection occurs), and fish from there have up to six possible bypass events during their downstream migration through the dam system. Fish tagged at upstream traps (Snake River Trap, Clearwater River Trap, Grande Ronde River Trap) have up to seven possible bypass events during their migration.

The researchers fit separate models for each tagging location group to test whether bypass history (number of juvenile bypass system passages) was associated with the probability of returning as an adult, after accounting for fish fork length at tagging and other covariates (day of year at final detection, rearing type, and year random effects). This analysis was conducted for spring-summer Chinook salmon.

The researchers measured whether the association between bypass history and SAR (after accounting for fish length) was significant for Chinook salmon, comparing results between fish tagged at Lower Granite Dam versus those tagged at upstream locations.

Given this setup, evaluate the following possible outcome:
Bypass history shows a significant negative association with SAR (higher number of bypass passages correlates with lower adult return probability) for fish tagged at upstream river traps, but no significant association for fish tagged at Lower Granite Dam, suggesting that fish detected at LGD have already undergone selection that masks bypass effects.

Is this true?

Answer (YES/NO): NO